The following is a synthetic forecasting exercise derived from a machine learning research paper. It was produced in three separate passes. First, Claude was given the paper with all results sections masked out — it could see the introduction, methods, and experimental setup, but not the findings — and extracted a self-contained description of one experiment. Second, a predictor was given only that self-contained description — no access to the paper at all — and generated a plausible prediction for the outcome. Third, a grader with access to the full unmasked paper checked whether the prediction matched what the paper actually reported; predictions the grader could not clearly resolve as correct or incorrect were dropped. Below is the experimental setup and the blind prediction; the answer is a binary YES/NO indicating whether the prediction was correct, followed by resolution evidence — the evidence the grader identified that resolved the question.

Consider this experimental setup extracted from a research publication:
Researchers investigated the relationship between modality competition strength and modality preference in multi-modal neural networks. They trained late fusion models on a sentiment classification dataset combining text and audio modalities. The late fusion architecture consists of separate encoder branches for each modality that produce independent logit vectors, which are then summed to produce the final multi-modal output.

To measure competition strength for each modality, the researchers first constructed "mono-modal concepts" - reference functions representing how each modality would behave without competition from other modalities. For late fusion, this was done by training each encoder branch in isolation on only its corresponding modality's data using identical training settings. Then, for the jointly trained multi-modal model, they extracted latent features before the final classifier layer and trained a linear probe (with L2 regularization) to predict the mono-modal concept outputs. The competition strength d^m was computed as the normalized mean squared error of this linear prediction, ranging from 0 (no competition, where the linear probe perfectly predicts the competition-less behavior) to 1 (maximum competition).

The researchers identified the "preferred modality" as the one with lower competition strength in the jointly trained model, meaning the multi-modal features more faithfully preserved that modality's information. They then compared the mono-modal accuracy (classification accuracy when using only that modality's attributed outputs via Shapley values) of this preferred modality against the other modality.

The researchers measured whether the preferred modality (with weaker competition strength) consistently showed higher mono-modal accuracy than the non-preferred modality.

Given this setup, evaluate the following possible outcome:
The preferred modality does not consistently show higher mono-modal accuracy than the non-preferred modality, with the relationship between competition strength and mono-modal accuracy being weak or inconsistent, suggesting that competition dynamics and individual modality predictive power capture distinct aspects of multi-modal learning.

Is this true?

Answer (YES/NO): NO